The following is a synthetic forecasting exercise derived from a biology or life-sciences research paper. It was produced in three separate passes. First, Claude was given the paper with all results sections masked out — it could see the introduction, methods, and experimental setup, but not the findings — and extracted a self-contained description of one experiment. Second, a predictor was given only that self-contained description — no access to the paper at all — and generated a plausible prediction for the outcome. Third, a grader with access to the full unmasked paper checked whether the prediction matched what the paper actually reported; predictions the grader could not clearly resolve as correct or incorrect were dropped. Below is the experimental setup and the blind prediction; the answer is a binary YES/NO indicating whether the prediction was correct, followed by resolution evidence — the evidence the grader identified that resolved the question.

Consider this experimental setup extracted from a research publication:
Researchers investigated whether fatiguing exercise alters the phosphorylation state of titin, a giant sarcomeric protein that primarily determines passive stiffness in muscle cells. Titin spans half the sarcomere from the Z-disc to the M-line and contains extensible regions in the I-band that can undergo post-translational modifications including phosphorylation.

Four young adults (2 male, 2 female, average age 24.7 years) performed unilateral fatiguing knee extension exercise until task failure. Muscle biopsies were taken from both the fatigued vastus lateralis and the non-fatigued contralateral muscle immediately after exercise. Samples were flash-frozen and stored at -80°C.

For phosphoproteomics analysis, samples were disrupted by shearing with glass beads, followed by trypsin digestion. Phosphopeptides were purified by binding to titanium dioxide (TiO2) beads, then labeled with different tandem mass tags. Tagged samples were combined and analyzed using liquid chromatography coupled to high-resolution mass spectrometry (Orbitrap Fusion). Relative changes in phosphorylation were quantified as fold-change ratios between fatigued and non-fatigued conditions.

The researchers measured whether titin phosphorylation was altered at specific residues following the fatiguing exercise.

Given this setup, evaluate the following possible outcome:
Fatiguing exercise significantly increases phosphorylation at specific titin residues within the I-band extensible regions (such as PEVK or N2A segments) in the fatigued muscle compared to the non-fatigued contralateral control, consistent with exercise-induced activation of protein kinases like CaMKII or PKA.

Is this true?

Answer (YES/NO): YES